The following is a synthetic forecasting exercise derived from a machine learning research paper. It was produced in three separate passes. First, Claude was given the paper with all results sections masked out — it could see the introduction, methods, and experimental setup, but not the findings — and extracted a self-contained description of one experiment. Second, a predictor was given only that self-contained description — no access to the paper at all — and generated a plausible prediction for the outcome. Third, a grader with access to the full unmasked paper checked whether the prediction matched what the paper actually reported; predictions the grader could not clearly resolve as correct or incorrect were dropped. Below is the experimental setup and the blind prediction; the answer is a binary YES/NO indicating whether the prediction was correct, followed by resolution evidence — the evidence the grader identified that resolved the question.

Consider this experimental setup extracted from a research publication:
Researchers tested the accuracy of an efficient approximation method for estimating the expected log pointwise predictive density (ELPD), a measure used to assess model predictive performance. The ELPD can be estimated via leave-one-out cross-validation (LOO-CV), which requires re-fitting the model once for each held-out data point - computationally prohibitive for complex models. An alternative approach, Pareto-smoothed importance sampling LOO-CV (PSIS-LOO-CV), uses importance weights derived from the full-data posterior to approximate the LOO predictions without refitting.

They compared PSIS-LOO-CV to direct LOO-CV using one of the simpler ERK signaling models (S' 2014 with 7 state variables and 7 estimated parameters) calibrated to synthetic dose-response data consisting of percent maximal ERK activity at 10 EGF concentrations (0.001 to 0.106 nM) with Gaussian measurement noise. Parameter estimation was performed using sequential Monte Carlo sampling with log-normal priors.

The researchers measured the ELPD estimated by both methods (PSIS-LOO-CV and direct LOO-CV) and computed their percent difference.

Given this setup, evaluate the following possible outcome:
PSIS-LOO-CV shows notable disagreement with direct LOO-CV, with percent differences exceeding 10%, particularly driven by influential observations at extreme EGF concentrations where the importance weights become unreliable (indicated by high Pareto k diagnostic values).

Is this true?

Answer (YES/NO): NO